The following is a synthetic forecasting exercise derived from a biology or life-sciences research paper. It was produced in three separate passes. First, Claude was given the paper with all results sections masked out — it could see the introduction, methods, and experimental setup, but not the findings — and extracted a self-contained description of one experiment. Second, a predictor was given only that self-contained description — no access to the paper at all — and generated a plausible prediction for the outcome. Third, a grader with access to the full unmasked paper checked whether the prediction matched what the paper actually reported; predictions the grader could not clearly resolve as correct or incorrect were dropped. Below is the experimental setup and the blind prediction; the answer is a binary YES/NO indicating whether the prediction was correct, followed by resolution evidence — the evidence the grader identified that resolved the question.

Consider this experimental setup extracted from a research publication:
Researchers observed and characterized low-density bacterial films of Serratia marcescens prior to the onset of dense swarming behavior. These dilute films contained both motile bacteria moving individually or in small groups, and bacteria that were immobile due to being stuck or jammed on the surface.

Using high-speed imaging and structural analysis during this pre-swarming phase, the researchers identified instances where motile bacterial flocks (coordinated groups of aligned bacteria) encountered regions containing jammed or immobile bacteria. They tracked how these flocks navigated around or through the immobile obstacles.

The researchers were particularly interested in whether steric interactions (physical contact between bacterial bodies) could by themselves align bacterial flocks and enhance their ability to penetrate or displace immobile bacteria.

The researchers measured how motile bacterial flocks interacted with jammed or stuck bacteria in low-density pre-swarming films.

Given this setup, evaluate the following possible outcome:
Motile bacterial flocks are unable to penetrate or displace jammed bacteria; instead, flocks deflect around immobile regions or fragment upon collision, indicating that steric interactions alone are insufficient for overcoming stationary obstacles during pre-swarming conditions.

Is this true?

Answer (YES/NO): NO